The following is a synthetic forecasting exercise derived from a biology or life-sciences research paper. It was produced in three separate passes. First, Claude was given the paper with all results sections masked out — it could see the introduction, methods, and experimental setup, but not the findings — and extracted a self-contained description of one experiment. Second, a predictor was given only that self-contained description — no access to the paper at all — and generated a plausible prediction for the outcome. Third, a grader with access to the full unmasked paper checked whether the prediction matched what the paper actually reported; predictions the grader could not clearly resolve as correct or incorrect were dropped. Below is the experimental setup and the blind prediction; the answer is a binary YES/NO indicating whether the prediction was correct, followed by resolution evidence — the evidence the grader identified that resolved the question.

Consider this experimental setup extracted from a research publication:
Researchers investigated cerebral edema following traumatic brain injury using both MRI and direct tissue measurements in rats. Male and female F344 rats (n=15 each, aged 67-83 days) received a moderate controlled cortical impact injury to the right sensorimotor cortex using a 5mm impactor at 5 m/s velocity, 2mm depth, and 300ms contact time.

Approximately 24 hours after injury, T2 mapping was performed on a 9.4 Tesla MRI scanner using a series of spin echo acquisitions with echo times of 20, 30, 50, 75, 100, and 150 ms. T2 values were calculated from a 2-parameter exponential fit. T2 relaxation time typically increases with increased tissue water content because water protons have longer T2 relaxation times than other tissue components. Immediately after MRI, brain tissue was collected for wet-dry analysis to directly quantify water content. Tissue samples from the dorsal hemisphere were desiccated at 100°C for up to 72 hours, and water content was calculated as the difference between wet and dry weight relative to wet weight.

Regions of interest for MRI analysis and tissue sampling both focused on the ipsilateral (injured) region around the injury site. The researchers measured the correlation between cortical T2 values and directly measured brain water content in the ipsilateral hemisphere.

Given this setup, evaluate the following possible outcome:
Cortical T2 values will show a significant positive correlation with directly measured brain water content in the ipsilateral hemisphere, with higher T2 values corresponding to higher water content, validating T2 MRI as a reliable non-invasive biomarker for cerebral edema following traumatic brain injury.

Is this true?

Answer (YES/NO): NO